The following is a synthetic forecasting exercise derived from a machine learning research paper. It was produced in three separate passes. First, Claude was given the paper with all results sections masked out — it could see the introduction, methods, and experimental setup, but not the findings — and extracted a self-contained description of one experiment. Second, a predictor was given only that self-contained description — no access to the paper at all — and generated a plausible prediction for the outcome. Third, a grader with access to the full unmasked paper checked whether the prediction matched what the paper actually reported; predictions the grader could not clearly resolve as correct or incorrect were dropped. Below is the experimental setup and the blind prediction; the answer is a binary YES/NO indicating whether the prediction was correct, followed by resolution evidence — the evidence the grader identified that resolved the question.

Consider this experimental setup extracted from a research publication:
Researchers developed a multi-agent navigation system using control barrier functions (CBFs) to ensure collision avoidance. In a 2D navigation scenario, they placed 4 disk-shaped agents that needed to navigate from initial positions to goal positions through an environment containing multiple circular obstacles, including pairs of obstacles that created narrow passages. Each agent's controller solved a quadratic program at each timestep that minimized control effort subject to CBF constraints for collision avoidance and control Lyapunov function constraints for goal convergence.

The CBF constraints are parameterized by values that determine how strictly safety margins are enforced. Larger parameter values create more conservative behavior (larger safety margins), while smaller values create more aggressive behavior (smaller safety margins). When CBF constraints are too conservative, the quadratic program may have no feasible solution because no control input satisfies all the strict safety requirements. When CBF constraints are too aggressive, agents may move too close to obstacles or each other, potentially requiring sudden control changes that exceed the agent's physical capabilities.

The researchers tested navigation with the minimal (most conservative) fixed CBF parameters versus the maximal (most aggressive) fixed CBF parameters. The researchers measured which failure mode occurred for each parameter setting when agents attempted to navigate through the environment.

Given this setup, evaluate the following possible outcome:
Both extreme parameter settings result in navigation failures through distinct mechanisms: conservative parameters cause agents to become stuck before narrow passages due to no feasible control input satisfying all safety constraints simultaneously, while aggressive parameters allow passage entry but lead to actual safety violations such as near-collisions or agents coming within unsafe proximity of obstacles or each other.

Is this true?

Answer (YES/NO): NO